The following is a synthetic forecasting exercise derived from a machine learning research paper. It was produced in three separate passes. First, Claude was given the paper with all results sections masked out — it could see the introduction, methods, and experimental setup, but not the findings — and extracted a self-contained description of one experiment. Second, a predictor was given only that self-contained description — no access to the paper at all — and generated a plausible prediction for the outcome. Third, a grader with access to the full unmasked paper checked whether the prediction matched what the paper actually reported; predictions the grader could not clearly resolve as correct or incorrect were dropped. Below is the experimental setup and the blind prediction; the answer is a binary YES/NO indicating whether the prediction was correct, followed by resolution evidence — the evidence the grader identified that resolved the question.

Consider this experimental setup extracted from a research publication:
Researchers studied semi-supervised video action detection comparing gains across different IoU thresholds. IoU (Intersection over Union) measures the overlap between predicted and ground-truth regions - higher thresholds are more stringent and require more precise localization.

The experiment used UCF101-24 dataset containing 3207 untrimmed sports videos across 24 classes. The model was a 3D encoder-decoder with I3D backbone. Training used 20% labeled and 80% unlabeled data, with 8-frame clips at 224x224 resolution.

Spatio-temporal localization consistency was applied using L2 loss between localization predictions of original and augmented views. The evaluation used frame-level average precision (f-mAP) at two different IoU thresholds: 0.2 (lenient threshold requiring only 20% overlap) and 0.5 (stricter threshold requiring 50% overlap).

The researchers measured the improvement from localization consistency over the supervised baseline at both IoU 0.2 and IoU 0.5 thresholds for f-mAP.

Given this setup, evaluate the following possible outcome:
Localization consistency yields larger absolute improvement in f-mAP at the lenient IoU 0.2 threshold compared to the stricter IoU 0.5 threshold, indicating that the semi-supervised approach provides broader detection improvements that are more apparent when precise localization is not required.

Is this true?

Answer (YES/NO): NO